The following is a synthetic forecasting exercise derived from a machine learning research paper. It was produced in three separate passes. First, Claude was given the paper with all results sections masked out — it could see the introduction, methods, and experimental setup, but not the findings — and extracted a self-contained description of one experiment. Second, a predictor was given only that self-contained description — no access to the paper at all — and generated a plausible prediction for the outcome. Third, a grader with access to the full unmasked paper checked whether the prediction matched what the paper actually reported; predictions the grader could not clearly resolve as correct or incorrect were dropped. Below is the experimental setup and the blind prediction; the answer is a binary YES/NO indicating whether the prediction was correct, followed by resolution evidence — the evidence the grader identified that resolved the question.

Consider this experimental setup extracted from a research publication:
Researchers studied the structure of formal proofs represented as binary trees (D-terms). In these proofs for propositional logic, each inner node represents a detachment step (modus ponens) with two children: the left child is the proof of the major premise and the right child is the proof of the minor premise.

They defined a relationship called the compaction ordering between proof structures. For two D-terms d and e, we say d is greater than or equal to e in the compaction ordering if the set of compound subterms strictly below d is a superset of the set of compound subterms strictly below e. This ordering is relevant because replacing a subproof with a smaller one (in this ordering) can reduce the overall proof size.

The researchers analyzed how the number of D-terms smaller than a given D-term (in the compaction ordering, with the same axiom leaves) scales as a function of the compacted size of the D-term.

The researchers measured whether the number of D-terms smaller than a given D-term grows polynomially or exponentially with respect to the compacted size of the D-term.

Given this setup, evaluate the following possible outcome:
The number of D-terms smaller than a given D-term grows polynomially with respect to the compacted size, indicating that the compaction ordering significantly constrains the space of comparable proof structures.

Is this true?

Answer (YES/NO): YES